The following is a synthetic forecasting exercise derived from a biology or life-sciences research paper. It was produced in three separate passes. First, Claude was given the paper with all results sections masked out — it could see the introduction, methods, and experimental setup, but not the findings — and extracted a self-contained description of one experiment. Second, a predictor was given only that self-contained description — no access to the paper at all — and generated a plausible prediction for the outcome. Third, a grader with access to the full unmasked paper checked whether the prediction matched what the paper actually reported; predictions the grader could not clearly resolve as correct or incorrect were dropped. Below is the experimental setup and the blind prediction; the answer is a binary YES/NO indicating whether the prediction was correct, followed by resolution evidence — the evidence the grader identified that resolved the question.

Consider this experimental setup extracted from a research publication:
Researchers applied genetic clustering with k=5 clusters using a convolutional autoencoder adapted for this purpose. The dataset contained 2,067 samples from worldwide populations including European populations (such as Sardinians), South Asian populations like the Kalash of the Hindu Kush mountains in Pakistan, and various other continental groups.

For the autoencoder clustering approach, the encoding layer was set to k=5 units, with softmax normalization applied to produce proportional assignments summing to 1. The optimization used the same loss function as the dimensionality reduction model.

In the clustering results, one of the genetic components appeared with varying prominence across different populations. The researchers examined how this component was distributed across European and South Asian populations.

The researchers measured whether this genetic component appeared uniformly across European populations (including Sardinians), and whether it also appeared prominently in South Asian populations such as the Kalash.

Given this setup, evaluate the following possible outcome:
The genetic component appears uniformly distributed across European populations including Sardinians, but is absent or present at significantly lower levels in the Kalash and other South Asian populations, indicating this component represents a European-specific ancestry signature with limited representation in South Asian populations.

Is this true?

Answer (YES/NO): NO